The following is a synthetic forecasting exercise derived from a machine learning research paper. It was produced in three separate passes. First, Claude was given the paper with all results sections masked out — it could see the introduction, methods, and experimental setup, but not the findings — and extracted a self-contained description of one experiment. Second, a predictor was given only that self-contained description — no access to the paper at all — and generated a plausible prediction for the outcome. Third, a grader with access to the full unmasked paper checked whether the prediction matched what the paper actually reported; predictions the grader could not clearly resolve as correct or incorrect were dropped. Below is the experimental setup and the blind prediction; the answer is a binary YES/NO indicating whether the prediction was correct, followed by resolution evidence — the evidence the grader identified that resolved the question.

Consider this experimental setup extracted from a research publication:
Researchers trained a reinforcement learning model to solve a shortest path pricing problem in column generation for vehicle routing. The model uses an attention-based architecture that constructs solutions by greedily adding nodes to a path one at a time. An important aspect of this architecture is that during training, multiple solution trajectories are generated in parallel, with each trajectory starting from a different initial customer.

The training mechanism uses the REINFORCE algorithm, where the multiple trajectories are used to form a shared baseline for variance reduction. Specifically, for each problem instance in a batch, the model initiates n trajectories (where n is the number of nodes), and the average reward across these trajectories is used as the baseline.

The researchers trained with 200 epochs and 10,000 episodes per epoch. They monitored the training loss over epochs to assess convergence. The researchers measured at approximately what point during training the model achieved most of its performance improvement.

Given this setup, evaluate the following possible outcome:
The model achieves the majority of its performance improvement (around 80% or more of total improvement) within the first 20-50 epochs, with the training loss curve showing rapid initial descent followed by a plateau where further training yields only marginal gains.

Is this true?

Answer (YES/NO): YES